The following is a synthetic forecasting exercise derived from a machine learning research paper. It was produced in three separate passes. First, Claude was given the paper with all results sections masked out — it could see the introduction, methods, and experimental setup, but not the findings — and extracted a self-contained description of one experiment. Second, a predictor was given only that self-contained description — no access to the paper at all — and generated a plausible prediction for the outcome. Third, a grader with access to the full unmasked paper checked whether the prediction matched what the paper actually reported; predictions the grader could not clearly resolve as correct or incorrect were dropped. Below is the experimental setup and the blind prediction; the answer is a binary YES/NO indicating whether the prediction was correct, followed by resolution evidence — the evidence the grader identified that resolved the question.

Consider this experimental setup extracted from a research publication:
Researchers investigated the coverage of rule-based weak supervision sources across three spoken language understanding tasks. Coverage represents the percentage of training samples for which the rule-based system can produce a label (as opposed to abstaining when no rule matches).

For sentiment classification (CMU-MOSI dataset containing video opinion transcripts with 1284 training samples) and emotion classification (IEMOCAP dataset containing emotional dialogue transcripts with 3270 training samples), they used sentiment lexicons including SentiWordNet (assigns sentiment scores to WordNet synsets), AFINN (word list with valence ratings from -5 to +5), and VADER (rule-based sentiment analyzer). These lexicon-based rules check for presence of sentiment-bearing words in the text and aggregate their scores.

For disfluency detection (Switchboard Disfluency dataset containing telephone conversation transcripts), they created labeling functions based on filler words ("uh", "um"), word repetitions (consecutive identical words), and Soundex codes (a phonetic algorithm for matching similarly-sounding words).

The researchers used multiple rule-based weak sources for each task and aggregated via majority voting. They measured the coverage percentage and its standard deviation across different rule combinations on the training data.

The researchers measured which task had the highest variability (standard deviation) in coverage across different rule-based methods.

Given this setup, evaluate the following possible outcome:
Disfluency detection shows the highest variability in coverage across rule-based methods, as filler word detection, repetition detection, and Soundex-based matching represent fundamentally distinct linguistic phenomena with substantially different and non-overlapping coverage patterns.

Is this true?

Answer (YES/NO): NO